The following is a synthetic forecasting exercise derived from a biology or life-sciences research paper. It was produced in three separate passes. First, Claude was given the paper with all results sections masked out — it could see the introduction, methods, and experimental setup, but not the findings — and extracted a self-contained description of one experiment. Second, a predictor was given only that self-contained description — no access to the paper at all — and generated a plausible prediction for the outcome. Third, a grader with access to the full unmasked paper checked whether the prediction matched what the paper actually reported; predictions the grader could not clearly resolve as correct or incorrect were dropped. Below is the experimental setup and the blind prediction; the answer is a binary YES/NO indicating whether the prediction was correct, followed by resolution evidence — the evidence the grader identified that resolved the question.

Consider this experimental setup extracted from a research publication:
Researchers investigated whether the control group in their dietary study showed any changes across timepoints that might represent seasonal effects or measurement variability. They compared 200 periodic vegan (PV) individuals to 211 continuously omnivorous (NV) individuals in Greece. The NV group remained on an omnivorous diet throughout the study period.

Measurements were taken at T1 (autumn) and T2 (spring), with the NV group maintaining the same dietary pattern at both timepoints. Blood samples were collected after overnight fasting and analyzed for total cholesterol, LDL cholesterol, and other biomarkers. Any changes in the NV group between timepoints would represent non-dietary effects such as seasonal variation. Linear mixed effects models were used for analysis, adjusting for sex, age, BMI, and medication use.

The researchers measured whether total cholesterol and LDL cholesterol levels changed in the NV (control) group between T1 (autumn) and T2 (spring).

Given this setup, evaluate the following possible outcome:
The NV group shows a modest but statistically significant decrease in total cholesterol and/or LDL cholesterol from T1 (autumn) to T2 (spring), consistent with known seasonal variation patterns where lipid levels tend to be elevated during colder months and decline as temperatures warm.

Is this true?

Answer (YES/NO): NO